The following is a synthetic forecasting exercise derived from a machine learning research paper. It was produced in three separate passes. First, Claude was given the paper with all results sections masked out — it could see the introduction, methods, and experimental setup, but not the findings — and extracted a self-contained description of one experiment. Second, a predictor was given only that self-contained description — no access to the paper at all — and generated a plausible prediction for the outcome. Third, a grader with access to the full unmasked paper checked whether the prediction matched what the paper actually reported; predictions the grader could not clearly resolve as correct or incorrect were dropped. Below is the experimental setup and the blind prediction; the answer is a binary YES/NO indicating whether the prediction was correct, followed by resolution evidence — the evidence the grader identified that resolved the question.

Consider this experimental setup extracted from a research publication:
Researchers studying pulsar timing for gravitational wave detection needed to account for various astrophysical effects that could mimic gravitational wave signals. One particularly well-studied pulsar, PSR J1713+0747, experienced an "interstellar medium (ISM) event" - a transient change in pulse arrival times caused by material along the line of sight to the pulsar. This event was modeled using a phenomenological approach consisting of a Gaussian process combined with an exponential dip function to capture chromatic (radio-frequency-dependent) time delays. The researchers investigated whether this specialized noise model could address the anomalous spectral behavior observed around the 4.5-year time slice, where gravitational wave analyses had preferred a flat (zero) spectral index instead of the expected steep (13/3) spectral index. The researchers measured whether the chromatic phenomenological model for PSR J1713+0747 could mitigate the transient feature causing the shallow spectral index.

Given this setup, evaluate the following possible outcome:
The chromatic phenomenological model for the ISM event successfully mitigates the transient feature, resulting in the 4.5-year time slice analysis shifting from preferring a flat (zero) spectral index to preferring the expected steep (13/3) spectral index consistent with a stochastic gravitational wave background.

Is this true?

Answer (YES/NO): NO